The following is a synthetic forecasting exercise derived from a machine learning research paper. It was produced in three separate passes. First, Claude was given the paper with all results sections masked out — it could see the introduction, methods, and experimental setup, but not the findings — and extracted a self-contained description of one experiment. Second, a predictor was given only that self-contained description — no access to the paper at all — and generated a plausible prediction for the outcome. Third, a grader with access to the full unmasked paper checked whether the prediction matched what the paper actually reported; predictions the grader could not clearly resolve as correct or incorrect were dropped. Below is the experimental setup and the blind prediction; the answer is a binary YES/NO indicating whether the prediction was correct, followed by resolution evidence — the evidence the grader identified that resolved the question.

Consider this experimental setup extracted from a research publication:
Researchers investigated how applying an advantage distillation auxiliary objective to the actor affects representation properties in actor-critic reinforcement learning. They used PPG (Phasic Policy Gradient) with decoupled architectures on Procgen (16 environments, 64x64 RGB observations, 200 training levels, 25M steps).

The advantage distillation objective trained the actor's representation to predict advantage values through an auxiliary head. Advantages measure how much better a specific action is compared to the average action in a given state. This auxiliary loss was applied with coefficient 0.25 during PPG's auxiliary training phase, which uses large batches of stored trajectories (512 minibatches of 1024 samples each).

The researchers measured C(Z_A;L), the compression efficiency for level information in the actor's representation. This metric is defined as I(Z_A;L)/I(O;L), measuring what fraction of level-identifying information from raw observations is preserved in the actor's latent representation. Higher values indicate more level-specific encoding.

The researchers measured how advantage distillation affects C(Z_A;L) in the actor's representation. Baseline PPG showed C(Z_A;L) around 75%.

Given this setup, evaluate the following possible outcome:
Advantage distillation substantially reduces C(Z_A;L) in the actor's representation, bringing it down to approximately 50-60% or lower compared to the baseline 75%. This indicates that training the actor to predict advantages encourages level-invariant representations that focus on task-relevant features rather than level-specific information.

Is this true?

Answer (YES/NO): NO